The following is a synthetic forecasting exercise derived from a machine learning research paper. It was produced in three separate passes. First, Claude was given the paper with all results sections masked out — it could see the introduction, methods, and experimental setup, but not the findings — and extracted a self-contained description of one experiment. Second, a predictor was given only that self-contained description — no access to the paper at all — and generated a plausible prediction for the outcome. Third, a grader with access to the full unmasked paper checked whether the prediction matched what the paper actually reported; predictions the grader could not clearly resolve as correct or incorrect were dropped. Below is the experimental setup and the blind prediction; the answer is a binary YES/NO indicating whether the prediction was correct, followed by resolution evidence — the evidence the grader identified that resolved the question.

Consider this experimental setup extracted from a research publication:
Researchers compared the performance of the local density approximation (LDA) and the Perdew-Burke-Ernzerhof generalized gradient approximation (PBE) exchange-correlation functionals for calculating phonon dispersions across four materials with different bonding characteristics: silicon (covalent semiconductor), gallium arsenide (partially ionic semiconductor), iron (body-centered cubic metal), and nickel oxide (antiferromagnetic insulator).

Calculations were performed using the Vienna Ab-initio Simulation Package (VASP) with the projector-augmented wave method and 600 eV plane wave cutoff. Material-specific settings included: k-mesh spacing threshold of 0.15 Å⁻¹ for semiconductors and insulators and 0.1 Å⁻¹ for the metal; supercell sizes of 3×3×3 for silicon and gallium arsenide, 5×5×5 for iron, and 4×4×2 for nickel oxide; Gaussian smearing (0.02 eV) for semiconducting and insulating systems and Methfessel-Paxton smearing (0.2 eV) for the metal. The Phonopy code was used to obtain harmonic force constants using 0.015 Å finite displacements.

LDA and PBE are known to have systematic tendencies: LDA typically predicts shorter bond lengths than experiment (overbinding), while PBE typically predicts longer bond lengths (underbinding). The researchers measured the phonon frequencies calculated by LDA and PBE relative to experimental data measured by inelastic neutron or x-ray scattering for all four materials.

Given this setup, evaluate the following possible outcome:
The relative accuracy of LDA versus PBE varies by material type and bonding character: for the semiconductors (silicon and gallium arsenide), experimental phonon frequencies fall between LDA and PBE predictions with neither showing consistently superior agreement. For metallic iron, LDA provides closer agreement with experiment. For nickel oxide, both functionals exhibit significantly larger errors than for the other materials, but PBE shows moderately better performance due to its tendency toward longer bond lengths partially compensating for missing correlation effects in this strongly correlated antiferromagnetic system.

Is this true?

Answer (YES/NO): NO